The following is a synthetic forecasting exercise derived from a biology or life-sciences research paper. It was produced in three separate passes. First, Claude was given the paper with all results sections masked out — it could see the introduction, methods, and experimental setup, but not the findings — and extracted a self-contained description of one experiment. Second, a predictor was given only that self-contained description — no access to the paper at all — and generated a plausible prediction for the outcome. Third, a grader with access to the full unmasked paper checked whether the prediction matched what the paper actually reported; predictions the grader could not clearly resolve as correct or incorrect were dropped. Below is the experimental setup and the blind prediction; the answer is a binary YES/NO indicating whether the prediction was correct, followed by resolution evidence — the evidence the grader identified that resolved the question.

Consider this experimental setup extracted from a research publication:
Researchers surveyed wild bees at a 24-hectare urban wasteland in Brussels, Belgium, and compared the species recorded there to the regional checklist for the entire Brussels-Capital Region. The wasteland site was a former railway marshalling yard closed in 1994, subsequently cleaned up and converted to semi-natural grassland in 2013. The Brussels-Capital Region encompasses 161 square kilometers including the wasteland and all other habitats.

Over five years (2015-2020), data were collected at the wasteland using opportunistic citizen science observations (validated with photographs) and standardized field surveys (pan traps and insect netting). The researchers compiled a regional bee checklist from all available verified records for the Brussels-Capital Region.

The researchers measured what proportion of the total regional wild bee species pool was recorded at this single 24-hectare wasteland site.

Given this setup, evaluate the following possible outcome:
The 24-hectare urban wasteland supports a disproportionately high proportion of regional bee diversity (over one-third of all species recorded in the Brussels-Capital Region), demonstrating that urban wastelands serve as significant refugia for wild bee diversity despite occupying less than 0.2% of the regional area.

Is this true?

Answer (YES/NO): YES